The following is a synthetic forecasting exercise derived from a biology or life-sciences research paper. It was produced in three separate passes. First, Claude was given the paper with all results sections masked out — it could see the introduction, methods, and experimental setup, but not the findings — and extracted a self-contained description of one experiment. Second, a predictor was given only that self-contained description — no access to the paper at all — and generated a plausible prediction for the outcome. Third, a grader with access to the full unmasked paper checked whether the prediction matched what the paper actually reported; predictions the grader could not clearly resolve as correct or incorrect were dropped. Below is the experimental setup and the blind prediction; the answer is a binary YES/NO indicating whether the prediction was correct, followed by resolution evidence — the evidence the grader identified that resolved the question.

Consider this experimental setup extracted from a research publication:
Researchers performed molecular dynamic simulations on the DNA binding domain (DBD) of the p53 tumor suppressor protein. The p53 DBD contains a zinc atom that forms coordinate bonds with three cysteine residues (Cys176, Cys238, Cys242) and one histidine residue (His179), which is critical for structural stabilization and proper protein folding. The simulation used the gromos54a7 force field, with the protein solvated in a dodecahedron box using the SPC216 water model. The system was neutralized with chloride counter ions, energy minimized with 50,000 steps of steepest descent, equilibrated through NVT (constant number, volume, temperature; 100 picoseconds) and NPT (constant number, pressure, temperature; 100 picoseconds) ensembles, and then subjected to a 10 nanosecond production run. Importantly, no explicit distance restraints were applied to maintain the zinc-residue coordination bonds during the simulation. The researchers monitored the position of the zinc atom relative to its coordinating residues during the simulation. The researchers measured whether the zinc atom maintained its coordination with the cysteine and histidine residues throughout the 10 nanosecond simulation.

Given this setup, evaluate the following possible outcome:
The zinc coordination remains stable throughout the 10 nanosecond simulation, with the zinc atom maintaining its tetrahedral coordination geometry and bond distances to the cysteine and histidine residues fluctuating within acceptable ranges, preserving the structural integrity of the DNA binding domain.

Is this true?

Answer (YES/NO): NO